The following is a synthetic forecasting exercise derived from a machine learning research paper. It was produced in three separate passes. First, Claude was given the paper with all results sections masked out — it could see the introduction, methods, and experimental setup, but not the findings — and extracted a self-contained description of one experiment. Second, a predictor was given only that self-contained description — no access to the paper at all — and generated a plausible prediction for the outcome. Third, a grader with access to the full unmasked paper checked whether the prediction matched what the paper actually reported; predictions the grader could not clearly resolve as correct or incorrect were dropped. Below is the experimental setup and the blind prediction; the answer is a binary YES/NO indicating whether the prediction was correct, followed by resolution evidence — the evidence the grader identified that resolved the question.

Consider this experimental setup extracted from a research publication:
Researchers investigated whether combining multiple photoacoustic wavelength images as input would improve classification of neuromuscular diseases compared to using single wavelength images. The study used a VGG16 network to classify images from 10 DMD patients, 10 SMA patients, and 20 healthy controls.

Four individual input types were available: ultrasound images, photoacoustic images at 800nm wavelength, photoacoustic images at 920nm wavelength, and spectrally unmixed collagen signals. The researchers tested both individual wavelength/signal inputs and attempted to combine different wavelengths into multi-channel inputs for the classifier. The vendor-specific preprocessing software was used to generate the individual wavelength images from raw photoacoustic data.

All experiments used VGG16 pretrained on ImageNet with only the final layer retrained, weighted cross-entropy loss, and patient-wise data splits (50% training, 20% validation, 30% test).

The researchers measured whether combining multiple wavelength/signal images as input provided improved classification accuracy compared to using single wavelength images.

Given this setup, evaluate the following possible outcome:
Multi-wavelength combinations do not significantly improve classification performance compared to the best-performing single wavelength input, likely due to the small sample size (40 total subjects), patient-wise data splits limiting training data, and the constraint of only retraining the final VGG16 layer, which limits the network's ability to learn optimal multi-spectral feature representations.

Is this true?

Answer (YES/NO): YES